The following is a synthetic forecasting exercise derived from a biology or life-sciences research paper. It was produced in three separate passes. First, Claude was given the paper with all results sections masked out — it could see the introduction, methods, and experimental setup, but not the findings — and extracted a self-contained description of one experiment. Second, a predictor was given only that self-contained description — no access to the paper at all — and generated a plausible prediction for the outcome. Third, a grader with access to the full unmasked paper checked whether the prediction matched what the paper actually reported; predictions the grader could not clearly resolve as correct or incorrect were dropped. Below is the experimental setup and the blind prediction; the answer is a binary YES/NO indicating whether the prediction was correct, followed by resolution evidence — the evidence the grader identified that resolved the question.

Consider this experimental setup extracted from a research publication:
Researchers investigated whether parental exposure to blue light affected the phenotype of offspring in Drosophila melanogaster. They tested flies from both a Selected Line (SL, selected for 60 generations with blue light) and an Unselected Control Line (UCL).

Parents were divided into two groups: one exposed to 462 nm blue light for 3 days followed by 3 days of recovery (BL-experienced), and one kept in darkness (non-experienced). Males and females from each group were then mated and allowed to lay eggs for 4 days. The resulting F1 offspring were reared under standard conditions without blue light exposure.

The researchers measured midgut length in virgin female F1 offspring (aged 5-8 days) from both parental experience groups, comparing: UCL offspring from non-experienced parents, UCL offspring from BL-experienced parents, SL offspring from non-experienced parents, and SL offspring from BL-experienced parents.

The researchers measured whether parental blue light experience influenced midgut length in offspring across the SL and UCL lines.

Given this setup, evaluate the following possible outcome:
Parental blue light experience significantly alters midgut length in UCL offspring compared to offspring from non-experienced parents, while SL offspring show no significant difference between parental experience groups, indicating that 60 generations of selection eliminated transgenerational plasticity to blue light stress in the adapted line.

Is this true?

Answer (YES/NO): NO